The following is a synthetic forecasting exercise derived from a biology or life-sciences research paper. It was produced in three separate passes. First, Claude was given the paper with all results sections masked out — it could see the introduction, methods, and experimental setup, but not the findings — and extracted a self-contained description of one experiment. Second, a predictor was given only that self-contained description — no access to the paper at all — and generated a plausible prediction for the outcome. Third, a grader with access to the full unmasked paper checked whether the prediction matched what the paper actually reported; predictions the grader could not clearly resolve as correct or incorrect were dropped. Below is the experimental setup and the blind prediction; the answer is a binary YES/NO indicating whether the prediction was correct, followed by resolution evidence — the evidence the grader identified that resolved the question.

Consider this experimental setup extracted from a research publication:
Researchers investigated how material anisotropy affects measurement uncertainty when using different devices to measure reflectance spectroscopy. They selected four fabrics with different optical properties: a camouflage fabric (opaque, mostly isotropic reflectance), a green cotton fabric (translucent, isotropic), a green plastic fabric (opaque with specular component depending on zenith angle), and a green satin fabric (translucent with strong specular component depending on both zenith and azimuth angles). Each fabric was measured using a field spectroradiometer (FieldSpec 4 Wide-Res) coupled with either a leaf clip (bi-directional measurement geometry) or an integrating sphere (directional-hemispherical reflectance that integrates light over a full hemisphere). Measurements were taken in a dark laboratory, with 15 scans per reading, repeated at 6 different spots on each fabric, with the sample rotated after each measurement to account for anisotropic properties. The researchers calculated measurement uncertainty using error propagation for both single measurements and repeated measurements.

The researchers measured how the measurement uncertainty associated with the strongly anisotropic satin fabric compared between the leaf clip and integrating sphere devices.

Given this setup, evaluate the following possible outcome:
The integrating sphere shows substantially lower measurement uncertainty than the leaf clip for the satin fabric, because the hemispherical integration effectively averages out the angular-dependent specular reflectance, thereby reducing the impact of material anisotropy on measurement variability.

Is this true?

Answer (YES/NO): YES